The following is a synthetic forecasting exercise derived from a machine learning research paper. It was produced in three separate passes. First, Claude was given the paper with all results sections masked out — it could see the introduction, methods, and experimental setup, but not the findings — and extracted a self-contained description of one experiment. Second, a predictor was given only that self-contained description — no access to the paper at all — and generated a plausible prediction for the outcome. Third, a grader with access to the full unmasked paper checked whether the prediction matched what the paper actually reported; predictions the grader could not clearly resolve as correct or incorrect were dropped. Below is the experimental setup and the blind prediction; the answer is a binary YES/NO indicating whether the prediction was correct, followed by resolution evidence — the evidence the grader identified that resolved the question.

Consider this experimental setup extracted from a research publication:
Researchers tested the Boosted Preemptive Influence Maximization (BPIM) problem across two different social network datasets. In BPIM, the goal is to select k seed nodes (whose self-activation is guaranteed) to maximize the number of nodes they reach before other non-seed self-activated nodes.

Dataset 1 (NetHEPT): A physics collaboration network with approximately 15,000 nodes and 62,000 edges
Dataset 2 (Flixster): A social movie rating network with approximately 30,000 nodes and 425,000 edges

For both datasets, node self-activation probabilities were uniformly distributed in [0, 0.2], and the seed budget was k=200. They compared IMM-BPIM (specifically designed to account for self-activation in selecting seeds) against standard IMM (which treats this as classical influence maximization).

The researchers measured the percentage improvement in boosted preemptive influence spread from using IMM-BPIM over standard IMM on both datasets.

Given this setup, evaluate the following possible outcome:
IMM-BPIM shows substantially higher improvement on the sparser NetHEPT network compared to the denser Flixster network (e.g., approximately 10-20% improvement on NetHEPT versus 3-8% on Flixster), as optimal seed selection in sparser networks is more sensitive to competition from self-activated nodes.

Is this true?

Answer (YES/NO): NO